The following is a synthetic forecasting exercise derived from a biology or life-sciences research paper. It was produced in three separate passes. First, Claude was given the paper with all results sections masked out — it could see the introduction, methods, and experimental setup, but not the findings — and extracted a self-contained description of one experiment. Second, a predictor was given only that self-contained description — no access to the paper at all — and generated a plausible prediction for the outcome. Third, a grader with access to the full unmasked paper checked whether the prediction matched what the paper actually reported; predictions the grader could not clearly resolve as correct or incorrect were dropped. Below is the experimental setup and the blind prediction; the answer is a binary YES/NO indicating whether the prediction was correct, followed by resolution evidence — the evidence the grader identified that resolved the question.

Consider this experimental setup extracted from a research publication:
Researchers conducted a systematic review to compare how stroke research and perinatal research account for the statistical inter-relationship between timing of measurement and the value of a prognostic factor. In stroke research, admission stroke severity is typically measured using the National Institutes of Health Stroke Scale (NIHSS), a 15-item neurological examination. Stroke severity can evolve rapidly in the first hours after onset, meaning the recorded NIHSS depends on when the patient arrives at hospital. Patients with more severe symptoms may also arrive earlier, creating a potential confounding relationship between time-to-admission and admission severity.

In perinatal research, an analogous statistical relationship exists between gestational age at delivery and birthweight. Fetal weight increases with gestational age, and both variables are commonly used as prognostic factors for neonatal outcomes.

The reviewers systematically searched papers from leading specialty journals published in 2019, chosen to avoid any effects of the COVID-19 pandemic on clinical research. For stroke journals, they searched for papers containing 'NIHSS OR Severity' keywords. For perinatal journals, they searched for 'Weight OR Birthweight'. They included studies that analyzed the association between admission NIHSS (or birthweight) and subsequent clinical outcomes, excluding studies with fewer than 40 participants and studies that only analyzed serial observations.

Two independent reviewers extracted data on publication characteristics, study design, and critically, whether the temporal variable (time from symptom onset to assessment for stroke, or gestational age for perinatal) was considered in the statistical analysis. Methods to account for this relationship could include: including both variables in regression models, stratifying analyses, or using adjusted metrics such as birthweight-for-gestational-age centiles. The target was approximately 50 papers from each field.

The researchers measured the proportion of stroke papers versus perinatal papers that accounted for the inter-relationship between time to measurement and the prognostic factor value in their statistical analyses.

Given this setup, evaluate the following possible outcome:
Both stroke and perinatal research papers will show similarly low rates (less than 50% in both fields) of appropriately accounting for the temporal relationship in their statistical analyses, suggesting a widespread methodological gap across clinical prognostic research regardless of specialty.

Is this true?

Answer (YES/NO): NO